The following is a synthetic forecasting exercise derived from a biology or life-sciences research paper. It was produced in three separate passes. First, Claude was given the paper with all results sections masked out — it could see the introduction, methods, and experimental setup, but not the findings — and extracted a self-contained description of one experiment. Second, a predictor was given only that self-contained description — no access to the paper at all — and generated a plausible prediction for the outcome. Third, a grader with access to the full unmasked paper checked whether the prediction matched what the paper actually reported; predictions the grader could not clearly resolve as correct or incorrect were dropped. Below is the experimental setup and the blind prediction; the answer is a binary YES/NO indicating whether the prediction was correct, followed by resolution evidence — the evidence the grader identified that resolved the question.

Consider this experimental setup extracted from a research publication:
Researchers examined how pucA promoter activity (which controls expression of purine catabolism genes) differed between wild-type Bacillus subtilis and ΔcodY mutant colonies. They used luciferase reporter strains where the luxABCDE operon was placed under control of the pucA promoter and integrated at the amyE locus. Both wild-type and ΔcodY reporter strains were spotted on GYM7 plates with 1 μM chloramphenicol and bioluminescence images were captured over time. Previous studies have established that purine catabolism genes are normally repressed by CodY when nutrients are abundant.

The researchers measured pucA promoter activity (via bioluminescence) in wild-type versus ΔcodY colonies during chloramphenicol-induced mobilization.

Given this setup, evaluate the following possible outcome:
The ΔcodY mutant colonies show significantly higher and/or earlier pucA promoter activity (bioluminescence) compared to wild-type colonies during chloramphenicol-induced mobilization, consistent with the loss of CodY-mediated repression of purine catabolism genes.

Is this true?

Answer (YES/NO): NO